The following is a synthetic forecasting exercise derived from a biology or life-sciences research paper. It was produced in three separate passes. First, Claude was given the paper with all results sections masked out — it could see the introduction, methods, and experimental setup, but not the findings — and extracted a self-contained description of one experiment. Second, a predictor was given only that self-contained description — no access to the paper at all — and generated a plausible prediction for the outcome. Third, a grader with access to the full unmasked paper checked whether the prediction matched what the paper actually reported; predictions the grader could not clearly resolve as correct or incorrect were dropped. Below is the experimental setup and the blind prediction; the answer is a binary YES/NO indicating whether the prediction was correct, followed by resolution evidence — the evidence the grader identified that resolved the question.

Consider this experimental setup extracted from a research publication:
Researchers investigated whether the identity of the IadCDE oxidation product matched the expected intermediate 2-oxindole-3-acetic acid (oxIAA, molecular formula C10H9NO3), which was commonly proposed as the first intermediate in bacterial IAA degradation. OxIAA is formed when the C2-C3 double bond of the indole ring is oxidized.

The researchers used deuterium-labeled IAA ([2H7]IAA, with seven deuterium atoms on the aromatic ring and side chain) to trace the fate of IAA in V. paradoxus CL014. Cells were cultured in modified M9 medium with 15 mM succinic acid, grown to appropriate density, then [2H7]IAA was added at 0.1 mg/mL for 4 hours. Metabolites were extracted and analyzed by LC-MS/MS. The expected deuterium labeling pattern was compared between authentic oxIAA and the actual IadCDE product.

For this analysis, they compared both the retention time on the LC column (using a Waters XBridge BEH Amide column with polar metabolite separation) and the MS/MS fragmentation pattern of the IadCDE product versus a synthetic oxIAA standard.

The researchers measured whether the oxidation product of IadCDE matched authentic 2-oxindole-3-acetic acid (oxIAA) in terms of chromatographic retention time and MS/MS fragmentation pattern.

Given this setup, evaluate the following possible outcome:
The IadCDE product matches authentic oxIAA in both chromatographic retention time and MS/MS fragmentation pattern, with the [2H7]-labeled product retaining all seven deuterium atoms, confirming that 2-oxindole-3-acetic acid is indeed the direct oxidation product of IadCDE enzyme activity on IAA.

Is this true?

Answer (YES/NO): NO